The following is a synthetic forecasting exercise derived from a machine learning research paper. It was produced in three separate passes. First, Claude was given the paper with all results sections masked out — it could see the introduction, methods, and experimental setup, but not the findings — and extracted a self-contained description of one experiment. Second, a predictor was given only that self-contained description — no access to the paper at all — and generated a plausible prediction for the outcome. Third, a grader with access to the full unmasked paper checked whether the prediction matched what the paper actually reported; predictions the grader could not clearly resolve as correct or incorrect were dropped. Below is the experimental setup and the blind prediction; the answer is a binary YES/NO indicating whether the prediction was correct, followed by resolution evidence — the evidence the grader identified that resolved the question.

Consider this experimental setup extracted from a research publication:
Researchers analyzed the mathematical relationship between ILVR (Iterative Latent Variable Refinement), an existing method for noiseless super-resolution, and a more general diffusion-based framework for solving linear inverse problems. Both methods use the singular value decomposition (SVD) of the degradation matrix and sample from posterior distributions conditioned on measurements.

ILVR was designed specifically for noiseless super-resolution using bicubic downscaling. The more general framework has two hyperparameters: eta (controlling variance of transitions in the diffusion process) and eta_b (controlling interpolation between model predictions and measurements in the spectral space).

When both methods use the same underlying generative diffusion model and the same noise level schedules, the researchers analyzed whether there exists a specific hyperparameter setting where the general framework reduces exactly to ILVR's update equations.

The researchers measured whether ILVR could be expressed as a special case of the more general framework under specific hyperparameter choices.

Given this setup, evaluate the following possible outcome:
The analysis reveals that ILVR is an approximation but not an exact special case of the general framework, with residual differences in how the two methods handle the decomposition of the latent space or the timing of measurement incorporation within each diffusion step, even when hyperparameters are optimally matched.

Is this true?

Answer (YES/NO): NO